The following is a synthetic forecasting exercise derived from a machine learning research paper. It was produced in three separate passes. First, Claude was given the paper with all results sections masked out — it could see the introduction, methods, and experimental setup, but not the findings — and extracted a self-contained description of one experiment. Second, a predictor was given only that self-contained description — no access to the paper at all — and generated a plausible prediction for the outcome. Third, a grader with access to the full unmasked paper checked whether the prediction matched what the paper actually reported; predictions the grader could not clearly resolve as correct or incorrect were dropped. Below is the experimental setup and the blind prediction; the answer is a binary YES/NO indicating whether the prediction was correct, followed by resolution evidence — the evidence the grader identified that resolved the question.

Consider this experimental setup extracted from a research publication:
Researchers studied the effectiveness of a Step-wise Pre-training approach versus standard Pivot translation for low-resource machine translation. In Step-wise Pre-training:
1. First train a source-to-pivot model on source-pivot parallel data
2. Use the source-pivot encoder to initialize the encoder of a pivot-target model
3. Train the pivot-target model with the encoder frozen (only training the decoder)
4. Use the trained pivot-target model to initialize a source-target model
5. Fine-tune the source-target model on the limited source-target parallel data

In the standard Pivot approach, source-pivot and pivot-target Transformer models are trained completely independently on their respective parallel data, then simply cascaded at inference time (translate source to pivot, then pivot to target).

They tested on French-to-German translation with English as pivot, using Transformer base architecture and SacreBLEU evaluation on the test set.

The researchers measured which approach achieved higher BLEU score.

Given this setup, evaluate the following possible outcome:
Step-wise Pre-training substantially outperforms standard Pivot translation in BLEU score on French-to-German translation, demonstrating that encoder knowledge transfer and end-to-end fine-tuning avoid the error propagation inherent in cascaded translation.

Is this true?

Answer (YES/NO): NO